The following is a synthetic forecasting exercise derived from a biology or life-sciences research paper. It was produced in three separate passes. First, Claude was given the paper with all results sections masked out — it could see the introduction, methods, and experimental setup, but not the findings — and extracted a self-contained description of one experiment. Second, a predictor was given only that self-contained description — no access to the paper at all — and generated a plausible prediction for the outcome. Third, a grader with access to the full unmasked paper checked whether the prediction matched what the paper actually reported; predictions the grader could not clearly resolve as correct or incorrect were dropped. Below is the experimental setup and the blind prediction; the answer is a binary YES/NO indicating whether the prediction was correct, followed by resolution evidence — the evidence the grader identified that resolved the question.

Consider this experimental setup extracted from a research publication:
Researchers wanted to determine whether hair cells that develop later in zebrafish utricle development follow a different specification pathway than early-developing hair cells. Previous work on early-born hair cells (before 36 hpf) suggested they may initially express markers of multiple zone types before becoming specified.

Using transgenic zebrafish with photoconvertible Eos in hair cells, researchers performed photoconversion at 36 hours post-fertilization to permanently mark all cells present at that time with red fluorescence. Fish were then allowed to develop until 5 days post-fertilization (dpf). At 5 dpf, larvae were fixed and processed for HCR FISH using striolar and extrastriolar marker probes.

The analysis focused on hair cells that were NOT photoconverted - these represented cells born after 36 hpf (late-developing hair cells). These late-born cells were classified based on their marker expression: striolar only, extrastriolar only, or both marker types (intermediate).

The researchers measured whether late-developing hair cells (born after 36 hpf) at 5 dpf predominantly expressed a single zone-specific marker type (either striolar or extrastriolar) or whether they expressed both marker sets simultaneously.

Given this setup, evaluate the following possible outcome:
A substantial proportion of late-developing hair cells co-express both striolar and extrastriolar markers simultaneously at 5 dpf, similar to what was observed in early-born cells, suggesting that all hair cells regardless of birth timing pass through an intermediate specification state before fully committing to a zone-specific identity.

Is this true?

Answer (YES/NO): NO